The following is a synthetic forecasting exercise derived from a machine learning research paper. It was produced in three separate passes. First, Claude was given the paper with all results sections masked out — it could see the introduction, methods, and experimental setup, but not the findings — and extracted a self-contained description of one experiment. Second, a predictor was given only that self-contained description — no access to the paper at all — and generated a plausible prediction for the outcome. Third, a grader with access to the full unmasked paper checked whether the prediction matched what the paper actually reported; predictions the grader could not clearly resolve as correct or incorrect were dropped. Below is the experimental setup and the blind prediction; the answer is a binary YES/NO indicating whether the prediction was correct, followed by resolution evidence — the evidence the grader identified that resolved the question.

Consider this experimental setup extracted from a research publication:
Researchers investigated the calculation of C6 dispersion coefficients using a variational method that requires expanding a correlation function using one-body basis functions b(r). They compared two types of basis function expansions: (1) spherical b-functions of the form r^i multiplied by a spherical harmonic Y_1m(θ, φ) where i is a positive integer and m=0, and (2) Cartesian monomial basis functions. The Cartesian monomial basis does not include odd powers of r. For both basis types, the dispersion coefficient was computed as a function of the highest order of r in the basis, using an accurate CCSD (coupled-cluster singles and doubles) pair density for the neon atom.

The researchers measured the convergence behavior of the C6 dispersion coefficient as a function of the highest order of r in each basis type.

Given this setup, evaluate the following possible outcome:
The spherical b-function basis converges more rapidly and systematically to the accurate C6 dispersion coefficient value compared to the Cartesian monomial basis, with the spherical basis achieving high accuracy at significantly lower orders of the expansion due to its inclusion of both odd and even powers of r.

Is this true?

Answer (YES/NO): YES